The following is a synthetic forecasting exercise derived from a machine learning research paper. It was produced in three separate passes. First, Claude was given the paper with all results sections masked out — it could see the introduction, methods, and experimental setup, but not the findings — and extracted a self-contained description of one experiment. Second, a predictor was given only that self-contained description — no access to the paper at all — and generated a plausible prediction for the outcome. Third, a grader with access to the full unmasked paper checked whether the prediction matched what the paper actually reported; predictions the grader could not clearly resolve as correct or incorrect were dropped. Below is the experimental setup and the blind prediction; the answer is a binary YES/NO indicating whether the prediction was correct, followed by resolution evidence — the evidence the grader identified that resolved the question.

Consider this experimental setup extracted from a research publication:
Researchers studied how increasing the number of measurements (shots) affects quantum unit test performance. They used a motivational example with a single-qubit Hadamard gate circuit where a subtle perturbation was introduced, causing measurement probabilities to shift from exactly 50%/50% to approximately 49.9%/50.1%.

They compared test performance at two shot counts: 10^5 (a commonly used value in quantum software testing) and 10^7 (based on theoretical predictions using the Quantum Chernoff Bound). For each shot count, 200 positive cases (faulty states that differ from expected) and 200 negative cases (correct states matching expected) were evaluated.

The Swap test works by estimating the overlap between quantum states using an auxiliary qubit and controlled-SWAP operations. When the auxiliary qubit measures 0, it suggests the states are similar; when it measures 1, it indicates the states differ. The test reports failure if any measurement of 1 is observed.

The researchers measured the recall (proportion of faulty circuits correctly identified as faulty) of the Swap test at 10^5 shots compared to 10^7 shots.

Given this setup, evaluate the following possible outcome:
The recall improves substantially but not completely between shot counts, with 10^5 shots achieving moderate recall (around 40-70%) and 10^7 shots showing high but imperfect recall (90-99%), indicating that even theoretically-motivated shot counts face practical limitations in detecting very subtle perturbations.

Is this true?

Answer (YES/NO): NO